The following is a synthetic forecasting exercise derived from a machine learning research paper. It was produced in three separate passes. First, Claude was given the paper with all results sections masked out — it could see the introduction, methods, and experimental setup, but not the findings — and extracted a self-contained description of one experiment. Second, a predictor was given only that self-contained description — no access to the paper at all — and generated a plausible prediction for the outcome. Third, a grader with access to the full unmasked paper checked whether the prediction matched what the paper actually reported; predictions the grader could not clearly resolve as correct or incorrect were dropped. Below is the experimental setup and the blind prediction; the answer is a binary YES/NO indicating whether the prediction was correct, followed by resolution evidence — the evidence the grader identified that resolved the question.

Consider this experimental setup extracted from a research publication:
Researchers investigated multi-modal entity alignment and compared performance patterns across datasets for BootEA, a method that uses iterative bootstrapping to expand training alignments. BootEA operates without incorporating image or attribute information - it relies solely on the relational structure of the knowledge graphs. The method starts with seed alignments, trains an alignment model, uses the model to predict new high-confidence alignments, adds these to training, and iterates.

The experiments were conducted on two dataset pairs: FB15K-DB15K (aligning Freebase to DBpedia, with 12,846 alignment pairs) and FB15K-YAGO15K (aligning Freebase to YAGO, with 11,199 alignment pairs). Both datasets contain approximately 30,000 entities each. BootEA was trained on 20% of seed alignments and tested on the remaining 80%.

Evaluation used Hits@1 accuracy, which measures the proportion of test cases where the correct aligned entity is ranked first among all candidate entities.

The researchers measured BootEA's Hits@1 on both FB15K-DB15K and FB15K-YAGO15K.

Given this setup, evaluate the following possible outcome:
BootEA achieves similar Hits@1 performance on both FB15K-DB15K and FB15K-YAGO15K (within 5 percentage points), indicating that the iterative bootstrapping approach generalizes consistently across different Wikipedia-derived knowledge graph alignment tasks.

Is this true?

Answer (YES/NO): NO